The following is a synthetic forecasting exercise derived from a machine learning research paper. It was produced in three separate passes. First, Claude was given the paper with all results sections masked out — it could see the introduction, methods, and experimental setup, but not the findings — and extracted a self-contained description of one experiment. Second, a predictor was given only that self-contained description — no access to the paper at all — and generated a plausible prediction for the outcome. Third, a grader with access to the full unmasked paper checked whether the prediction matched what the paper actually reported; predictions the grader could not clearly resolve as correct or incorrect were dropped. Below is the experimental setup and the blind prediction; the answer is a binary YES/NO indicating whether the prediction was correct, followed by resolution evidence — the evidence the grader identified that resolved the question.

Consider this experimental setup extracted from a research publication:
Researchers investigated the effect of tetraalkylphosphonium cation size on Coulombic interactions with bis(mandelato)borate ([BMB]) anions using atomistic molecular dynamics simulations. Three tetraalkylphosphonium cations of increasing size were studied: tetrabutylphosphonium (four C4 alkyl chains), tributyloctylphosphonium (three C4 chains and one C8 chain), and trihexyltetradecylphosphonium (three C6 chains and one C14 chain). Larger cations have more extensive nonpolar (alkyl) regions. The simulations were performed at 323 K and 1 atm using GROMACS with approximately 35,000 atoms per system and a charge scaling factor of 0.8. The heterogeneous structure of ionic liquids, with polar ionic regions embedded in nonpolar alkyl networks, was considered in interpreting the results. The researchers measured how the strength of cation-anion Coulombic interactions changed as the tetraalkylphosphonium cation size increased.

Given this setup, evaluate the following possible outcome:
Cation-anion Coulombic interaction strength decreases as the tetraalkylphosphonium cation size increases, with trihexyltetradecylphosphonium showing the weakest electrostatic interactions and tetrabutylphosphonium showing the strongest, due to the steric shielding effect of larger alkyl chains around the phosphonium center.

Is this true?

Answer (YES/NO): NO